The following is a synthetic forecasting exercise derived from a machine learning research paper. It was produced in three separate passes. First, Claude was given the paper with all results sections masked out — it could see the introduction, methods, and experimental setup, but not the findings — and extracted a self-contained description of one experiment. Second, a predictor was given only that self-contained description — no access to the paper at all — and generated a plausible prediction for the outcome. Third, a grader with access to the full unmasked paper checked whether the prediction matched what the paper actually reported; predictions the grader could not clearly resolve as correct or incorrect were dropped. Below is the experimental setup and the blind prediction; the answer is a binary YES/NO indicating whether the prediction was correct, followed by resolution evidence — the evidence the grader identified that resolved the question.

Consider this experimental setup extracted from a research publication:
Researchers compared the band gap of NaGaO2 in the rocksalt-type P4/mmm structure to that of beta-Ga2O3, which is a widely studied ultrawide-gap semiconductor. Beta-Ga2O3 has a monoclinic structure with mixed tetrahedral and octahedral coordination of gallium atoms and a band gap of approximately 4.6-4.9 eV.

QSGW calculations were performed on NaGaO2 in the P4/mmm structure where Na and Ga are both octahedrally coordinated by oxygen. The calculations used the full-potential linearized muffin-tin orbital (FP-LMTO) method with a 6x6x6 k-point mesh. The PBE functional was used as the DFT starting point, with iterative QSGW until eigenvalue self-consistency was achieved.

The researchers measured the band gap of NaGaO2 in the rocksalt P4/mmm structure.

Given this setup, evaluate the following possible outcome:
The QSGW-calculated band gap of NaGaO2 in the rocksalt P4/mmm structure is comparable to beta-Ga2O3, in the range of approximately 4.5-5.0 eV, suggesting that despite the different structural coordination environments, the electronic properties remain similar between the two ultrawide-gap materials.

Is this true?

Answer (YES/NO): NO